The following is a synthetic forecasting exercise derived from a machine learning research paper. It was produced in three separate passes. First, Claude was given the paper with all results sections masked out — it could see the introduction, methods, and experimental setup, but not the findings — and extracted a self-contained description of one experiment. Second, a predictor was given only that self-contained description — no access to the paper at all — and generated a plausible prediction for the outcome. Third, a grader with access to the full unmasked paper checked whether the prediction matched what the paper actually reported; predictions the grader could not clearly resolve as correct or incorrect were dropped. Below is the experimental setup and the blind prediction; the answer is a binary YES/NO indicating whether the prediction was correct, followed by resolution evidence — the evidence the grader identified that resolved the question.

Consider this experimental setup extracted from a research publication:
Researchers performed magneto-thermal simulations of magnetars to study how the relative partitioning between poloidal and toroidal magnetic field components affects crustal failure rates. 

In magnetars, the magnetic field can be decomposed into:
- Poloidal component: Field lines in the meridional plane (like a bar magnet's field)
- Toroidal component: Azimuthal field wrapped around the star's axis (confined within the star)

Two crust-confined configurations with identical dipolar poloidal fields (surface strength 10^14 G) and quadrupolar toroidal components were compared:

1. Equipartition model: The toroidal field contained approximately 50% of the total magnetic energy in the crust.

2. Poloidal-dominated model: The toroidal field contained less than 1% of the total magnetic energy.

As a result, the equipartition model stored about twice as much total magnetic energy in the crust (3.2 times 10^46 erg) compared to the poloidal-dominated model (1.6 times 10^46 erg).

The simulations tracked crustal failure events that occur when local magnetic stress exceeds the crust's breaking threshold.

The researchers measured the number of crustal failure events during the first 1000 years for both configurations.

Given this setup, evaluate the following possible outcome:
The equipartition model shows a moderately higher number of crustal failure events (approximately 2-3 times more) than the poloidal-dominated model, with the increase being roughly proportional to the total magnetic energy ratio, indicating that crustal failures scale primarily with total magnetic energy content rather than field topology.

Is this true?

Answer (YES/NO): NO